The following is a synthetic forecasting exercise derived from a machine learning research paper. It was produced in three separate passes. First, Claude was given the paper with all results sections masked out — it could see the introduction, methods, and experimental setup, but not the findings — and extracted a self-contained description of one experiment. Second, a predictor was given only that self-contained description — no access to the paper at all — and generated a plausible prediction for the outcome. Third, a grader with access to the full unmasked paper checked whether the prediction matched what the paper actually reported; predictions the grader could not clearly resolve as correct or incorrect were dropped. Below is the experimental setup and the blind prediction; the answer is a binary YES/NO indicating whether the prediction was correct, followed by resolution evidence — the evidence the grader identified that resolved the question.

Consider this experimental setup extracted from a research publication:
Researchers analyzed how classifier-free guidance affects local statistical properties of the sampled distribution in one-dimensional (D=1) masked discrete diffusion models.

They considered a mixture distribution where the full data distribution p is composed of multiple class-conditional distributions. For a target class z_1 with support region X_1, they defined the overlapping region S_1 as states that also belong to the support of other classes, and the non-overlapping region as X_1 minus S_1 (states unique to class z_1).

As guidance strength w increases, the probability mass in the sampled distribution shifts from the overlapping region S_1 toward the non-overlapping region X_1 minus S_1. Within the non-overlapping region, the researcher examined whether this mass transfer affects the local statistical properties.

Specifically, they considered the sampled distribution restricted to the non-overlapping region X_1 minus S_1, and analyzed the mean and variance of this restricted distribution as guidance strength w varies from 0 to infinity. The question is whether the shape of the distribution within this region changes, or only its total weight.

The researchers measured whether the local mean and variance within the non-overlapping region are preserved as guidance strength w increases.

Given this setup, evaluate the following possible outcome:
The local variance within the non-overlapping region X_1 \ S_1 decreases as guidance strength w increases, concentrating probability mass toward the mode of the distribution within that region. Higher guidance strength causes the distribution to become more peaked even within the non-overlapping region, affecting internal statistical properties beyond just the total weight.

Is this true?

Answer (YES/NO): NO